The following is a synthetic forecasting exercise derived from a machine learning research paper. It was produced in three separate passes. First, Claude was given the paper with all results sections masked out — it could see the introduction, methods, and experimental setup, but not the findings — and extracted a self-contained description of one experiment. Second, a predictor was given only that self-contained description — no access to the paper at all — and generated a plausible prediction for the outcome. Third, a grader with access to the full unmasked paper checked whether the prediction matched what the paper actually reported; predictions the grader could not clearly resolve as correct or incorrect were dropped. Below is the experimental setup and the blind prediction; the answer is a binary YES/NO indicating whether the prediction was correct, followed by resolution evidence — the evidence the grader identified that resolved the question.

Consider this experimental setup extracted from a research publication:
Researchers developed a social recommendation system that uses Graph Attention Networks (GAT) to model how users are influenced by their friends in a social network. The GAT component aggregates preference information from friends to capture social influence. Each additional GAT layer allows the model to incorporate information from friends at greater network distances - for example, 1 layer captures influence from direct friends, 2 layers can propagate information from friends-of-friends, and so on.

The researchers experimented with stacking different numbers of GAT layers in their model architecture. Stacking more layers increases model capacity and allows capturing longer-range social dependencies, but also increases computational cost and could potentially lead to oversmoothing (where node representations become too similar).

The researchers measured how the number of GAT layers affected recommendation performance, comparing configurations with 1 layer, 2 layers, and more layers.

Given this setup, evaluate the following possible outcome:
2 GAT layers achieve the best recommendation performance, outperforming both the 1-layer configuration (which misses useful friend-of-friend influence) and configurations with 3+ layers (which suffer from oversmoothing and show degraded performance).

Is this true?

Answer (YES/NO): NO